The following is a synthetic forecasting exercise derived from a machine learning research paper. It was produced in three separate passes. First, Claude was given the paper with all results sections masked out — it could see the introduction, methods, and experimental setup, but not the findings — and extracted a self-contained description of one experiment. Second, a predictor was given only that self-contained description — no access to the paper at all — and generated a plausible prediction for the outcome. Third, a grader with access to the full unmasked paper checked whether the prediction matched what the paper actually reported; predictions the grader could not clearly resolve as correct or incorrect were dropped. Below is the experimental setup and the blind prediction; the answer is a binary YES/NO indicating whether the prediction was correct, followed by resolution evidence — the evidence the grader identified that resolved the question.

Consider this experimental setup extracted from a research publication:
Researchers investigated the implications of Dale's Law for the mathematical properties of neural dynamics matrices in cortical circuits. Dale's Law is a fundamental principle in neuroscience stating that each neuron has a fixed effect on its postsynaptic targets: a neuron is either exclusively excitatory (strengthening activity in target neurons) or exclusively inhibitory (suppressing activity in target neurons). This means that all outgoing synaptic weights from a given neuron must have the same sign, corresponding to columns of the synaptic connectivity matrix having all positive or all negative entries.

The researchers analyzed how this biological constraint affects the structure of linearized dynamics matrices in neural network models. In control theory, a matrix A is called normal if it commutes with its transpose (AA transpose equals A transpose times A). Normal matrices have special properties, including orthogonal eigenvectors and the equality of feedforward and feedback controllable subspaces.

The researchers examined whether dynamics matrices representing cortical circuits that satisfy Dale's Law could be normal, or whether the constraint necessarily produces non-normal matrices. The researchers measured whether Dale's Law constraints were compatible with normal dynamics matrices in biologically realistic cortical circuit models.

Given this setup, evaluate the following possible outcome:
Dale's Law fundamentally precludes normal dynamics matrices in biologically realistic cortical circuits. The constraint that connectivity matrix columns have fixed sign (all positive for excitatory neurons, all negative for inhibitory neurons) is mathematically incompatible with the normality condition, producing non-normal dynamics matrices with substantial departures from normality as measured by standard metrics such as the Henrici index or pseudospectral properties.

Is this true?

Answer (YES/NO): YES